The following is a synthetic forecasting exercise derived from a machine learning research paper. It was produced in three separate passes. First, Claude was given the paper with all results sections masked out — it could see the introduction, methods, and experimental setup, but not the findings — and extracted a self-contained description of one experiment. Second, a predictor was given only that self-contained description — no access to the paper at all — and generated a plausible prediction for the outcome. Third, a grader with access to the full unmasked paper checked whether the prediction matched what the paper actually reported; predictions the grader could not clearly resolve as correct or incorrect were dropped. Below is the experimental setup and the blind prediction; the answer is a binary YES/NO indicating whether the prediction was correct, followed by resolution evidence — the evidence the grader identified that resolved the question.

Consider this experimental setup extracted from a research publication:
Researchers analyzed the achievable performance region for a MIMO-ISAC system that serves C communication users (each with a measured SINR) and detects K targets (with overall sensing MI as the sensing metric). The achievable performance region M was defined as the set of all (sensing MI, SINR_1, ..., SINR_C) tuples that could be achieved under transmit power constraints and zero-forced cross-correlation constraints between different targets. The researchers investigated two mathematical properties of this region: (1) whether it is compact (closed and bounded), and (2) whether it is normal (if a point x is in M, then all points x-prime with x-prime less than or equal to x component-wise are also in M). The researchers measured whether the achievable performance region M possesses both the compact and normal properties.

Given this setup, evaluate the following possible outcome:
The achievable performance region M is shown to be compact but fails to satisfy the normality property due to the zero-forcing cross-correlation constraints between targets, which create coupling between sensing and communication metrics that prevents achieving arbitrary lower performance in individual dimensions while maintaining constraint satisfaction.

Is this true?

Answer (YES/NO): NO